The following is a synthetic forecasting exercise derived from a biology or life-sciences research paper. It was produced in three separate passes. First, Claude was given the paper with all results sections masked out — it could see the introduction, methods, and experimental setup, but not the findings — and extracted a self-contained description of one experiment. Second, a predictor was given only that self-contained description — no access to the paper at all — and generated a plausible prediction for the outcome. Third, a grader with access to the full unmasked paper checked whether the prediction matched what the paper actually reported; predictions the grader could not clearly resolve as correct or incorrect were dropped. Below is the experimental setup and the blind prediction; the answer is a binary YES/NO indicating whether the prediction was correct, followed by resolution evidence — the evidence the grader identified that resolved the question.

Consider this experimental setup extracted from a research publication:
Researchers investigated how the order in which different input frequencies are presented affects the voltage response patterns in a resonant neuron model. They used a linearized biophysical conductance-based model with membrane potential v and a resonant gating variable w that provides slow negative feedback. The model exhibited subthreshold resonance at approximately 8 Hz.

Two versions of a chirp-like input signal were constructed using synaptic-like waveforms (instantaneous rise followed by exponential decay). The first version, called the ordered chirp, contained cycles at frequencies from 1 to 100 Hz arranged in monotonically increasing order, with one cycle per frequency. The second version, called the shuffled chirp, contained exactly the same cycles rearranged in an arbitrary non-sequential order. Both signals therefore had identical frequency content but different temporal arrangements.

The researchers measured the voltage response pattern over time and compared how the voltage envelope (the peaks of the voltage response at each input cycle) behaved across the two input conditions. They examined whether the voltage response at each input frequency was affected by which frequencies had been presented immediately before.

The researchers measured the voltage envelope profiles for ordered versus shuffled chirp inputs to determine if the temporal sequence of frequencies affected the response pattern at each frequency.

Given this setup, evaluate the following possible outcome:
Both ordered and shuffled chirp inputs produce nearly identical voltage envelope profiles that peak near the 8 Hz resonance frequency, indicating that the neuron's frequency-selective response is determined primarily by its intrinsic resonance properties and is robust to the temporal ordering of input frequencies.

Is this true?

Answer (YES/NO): NO